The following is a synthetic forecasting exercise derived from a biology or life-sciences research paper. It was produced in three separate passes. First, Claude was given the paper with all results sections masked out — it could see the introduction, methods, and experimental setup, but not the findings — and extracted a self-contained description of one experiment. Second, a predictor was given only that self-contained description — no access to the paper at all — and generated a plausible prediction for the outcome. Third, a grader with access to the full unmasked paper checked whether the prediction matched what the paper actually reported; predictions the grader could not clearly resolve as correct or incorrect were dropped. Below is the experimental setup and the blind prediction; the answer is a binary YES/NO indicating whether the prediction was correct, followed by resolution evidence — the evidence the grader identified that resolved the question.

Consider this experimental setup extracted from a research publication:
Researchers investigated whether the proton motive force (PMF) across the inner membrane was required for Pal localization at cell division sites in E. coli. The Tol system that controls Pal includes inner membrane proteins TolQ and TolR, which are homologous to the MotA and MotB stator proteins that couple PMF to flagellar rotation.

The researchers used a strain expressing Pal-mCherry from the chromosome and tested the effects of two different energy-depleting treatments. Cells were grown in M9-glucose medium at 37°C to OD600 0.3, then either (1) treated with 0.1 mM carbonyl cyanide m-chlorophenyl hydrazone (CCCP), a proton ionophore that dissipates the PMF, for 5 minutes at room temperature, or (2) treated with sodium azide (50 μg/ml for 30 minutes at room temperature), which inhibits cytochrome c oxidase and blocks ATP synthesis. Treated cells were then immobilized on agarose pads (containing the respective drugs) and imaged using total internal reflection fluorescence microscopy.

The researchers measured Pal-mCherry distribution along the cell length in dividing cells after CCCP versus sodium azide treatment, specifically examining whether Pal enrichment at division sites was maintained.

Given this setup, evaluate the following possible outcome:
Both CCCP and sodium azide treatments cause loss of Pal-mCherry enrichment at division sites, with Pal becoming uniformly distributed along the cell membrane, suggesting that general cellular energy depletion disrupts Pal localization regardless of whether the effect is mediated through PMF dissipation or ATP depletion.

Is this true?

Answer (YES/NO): NO